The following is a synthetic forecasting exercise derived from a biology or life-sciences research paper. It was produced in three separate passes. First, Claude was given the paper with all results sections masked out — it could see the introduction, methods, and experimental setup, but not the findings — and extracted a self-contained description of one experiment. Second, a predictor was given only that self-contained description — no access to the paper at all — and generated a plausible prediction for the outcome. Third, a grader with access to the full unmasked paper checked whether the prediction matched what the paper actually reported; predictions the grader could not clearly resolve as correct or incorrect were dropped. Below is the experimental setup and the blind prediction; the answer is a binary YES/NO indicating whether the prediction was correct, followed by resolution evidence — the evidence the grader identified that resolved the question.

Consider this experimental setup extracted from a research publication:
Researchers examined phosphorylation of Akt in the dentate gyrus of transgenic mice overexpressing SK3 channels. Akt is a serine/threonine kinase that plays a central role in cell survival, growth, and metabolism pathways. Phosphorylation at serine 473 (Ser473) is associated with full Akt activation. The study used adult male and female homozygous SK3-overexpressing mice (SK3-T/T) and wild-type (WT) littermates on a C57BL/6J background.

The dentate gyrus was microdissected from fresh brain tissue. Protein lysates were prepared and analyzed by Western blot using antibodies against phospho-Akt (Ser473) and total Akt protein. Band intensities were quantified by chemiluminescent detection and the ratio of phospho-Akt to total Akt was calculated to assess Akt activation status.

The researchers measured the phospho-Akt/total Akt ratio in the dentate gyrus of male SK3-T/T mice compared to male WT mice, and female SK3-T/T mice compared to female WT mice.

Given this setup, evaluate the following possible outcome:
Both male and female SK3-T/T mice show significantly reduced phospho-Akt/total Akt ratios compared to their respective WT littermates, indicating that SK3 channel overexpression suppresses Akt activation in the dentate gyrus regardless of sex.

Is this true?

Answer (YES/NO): NO